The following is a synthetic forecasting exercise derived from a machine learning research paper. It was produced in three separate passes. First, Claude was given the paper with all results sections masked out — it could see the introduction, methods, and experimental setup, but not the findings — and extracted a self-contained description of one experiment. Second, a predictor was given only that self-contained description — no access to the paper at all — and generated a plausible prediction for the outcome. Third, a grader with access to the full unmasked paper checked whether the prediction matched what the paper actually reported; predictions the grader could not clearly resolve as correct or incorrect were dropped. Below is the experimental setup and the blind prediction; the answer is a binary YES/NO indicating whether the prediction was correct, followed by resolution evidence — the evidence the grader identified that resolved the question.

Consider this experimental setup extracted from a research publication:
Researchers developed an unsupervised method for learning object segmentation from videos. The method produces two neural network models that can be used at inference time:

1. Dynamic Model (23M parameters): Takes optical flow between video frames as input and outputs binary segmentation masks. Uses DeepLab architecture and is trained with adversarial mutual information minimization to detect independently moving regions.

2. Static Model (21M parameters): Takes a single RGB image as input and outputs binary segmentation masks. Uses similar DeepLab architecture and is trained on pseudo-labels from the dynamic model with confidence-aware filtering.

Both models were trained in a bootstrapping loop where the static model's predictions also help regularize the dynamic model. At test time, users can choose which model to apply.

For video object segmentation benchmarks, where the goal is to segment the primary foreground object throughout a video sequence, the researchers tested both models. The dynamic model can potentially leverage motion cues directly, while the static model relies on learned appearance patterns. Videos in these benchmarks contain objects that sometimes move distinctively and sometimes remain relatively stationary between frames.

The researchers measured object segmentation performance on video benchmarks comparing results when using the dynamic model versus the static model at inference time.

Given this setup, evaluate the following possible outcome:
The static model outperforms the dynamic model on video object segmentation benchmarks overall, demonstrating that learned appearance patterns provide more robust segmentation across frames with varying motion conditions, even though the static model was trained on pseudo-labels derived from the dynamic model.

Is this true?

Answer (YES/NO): YES